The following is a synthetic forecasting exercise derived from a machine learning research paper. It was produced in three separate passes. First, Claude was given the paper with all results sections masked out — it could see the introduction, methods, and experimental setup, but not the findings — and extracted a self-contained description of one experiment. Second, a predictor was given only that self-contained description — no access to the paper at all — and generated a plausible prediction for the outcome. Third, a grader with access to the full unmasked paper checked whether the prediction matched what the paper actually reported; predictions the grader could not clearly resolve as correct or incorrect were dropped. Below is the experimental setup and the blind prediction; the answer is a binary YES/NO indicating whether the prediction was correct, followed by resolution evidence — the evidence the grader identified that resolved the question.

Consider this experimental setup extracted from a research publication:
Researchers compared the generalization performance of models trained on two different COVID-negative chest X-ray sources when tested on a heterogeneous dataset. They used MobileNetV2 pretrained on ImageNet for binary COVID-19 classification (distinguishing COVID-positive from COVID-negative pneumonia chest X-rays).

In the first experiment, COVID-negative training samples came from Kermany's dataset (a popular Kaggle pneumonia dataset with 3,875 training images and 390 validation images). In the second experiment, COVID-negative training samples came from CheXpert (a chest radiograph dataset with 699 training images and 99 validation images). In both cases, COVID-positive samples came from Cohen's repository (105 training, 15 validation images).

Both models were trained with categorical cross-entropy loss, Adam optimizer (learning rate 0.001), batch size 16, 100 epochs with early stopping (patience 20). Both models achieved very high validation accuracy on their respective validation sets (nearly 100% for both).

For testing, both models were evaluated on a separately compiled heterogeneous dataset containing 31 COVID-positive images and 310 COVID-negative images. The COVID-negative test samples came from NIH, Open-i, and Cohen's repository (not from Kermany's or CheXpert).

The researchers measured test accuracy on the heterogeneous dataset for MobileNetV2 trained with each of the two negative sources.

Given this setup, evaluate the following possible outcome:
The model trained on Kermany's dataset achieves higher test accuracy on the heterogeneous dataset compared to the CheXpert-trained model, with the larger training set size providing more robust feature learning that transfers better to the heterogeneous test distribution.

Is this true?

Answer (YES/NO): YES